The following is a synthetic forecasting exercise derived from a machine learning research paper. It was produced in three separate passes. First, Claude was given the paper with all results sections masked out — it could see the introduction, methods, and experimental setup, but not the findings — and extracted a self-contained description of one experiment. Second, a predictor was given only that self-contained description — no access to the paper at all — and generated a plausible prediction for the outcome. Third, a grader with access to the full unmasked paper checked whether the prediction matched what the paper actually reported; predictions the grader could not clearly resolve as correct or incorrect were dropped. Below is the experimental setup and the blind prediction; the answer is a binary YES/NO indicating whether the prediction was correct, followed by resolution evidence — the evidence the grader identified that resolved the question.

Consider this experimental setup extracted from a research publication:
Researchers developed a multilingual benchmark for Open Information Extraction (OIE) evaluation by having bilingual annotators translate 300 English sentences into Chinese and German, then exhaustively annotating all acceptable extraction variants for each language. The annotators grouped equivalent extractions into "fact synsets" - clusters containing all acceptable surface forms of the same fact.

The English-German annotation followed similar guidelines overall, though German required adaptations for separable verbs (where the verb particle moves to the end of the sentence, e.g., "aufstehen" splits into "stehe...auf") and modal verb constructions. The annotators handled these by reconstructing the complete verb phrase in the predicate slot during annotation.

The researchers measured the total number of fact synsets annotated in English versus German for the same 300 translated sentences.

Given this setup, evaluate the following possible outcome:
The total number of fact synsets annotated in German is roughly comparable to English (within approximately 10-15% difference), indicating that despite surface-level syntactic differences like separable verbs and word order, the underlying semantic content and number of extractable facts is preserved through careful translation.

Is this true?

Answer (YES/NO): NO